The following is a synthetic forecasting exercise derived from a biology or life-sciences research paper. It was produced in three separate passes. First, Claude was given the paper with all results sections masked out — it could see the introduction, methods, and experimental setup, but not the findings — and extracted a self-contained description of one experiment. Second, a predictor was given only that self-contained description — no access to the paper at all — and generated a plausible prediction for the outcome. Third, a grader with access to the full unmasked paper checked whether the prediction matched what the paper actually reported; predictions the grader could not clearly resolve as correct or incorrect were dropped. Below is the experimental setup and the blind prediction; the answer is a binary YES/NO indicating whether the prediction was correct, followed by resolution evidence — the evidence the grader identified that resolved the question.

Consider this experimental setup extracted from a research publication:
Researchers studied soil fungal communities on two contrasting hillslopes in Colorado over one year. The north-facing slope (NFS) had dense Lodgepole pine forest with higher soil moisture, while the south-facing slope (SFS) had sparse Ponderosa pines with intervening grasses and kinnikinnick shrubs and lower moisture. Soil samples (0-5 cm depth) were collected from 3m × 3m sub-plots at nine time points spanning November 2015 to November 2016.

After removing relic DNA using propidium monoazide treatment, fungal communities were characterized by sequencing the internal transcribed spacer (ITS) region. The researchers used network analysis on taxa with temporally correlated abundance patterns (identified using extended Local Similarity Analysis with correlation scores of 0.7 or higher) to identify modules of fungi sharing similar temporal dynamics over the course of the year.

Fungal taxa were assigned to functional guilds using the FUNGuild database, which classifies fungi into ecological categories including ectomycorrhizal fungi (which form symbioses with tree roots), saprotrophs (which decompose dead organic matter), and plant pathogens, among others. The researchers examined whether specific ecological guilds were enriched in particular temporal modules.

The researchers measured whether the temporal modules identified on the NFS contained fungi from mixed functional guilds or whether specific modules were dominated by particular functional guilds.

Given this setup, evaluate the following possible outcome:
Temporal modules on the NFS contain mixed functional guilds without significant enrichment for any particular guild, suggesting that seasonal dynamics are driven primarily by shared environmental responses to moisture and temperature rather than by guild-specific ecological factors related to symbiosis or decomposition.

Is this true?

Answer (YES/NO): NO